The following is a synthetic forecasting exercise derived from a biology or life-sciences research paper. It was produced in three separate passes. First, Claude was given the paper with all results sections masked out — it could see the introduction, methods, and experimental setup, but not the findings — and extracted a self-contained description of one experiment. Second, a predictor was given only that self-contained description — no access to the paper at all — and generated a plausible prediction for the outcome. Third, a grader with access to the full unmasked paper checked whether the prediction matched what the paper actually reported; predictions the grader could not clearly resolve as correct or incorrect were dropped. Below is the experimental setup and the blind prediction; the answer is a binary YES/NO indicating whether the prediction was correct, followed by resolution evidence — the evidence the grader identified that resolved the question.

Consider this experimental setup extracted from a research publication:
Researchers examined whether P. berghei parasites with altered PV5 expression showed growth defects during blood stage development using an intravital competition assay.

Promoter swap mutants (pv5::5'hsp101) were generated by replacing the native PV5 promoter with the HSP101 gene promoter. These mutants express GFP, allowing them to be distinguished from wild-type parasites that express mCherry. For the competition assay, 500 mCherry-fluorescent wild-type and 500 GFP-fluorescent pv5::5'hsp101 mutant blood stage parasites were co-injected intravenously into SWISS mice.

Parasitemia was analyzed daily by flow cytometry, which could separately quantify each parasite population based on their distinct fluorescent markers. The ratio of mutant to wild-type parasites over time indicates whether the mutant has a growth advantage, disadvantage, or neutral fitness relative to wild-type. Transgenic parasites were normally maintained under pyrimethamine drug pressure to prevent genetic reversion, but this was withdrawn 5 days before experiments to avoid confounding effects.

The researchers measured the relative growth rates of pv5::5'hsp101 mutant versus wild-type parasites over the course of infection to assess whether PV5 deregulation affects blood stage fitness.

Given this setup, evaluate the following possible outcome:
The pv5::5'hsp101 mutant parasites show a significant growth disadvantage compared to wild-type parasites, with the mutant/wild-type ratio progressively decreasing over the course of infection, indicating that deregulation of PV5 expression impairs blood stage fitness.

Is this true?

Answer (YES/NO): YES